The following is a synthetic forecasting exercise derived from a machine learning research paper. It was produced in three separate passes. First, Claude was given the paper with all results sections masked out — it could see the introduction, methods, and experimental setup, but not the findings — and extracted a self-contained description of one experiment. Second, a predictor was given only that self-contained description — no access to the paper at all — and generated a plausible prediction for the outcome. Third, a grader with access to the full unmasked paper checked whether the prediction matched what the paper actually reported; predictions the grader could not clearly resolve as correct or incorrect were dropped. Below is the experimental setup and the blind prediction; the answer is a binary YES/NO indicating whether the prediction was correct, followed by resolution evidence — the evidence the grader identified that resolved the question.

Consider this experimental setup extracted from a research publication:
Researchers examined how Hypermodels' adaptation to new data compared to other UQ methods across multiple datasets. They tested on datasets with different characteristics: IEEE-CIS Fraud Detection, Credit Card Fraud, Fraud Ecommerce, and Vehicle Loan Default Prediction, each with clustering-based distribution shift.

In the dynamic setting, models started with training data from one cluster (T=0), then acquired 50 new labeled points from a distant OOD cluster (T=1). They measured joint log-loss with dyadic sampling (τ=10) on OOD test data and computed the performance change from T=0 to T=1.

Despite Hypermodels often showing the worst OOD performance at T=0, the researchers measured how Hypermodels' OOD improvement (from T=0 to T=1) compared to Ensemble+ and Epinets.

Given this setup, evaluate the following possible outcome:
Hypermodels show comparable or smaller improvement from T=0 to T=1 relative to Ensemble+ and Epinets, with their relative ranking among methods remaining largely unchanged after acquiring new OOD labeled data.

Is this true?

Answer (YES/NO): NO